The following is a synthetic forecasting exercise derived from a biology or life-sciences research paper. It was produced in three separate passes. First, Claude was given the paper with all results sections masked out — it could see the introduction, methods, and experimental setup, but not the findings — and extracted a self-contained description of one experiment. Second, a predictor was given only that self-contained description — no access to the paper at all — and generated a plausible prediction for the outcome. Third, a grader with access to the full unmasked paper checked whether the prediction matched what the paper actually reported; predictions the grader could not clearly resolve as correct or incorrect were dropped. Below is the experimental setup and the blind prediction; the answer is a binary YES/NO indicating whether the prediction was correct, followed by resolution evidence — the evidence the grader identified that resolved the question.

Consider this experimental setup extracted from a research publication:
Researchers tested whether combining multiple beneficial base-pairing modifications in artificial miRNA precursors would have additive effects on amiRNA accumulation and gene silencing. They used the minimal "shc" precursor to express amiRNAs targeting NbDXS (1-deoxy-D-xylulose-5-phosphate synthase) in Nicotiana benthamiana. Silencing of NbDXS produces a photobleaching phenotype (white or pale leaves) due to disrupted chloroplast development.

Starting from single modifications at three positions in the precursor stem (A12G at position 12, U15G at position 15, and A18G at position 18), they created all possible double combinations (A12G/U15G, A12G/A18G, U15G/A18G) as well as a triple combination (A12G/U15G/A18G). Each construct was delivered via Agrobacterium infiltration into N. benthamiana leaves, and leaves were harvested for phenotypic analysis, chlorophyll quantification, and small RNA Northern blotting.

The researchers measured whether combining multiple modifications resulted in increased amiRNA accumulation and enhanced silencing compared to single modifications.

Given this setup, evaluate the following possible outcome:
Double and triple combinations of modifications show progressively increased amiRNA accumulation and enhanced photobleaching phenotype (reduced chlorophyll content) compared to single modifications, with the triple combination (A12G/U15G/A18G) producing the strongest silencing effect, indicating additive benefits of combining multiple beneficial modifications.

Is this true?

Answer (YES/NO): NO